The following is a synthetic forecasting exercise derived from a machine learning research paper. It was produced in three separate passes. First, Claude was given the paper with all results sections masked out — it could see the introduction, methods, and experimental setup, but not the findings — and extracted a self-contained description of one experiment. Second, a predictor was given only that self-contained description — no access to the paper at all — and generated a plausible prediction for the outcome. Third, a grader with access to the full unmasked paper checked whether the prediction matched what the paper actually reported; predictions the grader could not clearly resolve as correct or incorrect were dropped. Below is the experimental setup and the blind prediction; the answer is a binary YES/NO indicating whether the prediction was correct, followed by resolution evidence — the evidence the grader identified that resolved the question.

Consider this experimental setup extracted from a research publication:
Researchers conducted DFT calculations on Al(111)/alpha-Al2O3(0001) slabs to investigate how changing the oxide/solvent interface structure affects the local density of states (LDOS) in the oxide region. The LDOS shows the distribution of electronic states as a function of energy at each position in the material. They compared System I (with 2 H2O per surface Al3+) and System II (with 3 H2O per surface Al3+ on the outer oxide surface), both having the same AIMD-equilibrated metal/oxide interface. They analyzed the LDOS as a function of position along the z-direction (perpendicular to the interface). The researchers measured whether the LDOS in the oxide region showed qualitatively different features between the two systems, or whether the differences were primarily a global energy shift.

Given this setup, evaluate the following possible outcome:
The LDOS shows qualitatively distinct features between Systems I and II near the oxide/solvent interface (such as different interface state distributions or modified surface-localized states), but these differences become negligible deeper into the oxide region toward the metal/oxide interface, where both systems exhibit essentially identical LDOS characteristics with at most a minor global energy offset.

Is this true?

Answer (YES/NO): NO